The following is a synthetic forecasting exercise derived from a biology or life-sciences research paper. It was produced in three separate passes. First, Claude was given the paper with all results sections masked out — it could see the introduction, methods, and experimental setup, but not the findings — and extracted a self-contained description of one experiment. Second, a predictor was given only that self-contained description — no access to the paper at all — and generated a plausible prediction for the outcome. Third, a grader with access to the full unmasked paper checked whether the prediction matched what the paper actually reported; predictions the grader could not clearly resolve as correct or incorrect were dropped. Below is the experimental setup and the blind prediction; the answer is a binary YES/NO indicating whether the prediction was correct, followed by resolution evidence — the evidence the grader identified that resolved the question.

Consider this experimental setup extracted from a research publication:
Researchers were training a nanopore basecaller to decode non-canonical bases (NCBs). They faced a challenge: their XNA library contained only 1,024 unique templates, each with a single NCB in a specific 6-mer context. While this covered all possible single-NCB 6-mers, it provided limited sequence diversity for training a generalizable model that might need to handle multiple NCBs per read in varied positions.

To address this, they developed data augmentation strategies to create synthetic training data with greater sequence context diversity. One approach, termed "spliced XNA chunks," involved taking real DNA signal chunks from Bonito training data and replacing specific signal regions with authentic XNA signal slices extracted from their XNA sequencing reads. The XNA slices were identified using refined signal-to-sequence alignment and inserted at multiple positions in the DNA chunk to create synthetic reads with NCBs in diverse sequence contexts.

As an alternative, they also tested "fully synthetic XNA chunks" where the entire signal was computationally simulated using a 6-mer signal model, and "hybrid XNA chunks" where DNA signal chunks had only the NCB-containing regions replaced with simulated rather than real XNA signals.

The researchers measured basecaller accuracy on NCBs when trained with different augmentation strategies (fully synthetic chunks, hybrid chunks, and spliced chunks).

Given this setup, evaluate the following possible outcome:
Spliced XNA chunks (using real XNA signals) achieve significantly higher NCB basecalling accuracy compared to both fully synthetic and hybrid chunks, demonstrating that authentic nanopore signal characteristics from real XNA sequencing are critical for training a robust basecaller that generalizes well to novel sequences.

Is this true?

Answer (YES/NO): YES